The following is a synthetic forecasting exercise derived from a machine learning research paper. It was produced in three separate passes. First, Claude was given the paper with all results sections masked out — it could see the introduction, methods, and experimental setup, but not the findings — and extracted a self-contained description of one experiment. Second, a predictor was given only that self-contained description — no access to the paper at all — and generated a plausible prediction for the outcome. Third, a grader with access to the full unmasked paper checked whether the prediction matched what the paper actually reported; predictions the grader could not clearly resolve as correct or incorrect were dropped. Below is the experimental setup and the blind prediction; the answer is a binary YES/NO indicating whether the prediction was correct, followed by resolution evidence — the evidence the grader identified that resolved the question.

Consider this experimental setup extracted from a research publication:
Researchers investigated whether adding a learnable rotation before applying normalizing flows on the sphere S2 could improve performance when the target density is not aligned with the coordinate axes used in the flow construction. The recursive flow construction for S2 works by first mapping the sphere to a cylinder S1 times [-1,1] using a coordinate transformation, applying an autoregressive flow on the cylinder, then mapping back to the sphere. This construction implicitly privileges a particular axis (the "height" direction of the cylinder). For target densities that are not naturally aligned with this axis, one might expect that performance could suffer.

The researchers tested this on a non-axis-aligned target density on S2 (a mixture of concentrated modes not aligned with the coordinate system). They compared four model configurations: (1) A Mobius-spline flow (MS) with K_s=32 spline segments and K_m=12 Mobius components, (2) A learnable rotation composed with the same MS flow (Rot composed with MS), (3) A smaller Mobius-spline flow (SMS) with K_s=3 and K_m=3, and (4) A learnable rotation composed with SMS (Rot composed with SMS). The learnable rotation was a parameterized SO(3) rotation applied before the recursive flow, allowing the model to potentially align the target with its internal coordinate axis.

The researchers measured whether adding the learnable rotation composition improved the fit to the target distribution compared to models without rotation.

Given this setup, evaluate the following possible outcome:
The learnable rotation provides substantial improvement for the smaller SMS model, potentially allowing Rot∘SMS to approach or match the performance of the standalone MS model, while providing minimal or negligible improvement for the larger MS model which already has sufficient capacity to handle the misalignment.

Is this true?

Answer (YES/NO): NO